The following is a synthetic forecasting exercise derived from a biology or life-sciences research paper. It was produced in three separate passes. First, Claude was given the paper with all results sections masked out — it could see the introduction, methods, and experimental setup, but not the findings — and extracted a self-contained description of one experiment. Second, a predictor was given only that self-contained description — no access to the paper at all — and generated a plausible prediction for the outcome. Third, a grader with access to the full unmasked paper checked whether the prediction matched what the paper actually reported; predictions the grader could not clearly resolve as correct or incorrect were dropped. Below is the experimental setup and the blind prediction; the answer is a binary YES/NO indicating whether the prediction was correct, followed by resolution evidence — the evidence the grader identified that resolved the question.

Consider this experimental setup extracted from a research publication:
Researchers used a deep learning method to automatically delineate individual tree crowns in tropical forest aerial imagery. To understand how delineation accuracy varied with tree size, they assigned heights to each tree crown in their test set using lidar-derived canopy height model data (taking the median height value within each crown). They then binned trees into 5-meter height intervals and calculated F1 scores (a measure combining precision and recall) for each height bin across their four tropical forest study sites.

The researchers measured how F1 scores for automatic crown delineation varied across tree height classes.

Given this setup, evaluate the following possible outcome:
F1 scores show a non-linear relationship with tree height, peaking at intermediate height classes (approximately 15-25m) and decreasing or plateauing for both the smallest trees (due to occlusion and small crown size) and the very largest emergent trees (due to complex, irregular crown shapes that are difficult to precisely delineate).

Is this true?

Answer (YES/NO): NO